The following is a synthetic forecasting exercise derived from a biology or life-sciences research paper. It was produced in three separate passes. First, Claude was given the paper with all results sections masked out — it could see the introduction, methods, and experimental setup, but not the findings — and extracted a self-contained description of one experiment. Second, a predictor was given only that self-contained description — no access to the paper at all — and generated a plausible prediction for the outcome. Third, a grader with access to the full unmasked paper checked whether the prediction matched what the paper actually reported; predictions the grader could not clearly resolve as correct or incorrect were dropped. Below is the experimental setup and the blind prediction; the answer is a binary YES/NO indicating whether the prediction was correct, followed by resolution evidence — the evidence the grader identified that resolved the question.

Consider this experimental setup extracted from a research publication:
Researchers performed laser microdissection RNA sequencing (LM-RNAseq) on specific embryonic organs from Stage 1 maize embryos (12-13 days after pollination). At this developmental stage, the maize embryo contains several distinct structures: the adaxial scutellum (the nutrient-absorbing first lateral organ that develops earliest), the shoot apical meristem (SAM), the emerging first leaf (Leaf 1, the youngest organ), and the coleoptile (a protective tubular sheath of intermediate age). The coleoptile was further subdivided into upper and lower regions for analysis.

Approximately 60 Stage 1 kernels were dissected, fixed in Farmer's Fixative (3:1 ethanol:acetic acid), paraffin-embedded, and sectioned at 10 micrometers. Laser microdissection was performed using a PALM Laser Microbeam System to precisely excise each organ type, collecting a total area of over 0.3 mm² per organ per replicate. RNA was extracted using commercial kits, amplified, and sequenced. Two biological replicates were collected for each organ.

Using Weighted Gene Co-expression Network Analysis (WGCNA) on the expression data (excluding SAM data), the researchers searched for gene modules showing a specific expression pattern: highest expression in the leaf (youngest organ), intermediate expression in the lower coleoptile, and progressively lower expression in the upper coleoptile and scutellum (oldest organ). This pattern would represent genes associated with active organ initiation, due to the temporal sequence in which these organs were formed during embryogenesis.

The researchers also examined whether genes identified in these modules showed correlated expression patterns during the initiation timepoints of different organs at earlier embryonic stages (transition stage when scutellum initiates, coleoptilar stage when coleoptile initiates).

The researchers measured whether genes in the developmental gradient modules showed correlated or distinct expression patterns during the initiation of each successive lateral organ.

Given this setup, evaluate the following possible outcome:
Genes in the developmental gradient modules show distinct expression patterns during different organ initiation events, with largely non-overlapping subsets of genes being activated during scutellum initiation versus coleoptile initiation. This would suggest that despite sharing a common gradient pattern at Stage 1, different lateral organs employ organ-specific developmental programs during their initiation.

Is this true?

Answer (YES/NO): NO